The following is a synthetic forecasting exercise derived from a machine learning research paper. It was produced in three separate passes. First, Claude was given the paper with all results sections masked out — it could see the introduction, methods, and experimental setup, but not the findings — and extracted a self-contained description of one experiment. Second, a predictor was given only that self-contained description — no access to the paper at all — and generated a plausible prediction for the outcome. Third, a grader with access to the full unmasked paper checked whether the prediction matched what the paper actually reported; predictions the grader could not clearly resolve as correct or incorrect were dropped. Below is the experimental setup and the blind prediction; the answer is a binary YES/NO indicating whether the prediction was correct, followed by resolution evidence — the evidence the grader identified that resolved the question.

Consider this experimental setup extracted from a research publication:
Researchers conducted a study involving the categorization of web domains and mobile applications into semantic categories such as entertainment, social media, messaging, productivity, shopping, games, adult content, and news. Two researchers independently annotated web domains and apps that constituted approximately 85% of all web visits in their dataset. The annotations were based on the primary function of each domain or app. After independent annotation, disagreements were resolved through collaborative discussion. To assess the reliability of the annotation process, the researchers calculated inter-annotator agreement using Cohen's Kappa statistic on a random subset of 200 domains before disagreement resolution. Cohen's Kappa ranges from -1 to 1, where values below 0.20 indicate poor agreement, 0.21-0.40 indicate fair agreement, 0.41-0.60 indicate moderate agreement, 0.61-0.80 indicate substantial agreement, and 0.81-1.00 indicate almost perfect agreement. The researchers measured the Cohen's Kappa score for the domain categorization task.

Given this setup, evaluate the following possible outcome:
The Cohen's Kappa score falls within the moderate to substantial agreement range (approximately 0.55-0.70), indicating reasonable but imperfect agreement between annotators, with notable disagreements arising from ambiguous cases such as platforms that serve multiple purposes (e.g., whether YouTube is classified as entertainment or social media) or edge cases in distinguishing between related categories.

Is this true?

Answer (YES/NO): YES